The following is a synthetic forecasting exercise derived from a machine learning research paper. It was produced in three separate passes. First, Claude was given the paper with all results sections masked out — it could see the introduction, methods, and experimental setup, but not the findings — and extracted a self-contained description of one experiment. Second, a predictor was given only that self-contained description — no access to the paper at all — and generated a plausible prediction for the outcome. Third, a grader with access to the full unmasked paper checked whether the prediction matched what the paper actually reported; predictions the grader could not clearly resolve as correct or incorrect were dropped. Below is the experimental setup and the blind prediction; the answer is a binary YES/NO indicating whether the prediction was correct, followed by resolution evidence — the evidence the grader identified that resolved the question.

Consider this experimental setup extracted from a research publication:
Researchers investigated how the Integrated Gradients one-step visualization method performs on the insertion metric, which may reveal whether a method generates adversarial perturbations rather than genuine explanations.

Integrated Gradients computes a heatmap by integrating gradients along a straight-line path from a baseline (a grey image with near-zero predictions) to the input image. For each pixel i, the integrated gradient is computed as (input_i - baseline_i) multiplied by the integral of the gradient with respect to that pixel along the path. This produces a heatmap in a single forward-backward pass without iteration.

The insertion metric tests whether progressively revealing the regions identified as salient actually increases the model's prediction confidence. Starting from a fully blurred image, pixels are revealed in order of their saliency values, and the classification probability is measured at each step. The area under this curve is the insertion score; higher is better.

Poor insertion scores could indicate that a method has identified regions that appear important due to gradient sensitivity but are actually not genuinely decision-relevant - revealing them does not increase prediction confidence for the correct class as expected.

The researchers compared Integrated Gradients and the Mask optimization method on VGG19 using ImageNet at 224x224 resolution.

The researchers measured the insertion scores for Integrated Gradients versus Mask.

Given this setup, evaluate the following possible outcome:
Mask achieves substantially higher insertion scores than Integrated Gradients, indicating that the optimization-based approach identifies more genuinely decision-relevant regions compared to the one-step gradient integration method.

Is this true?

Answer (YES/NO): YES